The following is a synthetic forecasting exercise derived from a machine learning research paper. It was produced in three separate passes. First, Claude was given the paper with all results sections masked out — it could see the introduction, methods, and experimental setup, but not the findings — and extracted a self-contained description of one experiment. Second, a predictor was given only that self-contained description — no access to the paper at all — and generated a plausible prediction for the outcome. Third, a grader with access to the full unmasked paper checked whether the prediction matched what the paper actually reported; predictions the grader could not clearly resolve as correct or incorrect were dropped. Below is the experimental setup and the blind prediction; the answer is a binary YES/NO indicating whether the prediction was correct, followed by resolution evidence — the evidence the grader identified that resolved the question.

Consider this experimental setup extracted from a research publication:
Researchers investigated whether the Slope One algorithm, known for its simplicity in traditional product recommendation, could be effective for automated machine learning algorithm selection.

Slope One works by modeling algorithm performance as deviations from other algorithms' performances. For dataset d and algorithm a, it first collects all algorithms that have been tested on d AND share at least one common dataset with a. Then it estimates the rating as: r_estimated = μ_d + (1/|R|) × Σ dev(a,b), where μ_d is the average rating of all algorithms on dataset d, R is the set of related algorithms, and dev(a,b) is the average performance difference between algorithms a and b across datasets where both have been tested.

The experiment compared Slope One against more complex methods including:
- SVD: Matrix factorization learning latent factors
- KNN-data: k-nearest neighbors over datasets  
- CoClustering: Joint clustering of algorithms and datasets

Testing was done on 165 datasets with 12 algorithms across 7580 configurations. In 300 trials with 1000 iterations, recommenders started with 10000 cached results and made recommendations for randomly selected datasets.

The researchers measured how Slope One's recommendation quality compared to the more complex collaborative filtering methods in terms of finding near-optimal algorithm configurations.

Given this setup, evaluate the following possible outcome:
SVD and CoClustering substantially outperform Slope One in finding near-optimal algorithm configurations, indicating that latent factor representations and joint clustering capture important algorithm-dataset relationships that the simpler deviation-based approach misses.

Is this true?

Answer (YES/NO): NO